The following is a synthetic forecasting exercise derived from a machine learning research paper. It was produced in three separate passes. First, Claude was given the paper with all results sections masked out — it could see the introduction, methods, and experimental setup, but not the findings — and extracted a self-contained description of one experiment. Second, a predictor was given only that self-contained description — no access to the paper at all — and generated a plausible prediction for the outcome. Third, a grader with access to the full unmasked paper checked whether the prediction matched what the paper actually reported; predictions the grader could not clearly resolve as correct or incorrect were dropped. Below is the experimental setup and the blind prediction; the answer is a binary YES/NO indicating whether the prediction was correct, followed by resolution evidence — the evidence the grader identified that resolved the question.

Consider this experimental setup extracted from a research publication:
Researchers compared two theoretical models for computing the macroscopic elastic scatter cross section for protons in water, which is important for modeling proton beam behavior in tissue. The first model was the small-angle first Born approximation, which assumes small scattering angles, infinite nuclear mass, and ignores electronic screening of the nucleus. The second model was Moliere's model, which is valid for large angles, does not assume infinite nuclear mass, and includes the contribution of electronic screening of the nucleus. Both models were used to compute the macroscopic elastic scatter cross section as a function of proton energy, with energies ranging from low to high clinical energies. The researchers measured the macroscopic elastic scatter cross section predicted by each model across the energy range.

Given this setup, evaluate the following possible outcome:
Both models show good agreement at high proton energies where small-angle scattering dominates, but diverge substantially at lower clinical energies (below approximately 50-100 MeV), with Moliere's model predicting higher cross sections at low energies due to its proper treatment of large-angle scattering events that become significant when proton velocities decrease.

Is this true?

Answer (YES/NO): NO